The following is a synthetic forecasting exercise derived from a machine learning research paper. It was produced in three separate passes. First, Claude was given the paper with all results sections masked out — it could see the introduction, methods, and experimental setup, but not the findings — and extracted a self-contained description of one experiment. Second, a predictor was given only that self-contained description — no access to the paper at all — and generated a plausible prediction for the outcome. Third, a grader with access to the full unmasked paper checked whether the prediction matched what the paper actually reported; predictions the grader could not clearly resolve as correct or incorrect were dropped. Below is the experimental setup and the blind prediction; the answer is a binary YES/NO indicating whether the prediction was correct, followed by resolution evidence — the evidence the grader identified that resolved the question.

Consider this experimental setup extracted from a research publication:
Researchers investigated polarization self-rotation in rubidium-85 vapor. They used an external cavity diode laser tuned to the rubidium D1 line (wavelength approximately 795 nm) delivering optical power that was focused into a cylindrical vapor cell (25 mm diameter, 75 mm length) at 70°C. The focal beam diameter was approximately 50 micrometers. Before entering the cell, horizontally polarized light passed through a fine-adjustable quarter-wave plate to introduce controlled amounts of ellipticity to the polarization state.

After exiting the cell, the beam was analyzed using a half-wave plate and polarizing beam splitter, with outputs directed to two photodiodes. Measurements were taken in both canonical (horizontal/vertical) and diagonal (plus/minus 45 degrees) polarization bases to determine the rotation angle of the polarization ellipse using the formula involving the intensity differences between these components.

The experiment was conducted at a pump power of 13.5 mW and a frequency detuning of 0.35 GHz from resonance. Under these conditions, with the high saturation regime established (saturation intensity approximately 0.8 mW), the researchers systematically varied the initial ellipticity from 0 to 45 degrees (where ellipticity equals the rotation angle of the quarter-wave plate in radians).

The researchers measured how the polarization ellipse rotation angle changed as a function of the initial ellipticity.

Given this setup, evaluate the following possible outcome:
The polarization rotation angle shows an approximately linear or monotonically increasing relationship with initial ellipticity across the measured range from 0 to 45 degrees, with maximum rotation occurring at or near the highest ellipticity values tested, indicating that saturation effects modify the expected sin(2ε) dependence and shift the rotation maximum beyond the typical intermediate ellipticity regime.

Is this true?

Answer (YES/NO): YES